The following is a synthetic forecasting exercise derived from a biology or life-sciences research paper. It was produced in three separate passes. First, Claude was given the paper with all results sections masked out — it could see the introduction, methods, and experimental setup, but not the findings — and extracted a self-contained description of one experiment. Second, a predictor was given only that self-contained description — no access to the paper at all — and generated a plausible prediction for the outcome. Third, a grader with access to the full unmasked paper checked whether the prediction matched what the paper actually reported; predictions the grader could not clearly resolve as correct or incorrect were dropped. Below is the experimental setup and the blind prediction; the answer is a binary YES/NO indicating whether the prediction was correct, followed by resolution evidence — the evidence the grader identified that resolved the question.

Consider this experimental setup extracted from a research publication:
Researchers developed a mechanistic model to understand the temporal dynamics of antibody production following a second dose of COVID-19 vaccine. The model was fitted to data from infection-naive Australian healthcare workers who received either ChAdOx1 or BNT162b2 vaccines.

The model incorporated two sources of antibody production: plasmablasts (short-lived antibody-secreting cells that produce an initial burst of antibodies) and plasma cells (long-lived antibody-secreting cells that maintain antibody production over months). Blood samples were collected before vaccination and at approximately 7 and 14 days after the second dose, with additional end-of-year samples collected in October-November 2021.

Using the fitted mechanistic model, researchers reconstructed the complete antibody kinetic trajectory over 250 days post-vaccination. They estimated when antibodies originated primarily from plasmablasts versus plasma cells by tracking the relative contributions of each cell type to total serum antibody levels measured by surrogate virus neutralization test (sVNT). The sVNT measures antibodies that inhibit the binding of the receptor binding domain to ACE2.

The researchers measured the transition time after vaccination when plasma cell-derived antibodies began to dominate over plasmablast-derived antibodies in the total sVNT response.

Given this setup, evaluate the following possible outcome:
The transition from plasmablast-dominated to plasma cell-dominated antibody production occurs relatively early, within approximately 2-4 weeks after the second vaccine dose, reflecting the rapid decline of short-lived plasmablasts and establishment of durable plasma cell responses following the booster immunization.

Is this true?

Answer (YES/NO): NO